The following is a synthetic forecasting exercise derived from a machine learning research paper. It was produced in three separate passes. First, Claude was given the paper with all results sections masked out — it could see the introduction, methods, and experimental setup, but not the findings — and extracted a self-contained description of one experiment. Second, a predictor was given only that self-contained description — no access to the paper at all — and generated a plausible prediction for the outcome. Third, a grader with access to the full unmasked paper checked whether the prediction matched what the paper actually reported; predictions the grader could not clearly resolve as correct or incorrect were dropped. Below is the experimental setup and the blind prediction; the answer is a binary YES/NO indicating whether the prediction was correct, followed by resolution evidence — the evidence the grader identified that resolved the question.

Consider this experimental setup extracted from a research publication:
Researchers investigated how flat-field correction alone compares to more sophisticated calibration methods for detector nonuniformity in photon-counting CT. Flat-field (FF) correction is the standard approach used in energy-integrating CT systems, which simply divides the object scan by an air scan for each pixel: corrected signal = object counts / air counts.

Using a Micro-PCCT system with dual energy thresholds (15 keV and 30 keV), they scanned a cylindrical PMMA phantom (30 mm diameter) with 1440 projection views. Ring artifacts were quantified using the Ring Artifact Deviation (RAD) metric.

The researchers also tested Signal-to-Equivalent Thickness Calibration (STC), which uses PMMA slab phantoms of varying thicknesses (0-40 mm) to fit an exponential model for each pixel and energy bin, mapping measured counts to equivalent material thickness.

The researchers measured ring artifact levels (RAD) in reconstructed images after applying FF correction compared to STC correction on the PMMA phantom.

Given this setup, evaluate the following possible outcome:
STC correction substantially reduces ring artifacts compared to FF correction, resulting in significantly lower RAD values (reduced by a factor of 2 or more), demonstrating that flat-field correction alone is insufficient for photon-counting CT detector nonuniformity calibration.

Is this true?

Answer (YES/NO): YES